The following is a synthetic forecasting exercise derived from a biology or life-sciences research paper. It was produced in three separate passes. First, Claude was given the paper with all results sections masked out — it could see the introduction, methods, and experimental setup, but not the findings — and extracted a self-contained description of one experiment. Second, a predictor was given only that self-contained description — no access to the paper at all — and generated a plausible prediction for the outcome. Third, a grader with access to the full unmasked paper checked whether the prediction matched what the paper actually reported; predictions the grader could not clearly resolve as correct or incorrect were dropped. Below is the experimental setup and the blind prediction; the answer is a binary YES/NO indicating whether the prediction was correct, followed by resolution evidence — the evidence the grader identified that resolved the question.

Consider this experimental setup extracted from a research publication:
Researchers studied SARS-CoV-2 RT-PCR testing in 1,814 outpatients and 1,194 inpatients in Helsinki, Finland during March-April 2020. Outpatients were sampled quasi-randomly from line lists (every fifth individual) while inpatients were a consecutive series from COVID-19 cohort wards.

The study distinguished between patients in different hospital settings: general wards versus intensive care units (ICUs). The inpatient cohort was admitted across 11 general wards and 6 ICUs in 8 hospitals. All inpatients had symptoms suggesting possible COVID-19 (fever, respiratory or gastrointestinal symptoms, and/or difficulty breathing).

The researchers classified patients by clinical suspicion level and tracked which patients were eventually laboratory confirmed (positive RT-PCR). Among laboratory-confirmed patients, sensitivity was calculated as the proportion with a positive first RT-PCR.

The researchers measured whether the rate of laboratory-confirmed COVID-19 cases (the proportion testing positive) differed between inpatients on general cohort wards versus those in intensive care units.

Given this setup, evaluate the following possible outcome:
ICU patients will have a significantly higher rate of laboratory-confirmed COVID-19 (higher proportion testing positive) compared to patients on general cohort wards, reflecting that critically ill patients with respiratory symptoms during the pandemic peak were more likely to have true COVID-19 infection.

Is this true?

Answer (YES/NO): YES